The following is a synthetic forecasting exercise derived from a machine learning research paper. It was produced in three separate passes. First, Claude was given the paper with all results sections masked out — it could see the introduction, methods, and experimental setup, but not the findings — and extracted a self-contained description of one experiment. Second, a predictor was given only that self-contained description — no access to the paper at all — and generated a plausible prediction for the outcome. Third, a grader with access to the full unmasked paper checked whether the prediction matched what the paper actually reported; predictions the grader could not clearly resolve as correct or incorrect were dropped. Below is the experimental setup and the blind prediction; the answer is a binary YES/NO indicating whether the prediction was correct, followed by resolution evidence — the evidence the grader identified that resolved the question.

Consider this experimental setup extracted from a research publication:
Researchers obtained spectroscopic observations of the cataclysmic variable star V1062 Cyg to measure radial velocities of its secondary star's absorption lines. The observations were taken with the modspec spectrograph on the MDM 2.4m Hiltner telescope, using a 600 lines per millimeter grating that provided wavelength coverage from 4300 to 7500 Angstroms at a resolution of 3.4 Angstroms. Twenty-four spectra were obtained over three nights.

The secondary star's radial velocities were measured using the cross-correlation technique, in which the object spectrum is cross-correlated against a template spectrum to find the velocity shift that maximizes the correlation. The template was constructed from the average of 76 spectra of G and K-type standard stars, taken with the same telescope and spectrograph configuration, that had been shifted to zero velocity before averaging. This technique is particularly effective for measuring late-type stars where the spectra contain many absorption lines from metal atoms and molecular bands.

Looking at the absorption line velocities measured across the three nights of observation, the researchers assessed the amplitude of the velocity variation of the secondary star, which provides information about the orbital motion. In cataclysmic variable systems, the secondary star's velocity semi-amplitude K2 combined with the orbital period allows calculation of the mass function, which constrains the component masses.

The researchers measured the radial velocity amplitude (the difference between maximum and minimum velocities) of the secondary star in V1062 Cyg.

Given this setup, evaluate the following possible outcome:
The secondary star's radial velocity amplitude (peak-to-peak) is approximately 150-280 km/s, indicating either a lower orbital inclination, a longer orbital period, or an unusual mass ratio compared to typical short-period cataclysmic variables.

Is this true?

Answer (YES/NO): NO